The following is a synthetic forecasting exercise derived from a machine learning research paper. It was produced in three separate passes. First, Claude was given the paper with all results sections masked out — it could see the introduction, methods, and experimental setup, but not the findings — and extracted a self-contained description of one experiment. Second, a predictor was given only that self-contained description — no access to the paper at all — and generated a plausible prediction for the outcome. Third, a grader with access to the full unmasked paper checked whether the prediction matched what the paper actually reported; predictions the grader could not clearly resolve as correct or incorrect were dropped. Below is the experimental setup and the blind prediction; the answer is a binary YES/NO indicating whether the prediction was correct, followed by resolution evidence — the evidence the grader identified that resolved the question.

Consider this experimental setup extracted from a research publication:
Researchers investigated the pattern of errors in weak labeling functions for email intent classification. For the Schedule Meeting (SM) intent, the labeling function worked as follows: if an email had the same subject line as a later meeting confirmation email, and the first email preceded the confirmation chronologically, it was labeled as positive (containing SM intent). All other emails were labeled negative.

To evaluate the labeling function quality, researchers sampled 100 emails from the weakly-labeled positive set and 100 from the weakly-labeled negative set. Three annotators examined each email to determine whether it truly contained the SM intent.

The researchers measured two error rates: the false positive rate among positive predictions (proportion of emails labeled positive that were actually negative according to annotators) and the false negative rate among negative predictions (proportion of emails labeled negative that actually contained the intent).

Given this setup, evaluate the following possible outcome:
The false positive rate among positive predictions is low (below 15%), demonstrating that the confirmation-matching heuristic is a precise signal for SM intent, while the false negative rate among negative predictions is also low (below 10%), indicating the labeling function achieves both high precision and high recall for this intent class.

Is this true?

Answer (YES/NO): NO